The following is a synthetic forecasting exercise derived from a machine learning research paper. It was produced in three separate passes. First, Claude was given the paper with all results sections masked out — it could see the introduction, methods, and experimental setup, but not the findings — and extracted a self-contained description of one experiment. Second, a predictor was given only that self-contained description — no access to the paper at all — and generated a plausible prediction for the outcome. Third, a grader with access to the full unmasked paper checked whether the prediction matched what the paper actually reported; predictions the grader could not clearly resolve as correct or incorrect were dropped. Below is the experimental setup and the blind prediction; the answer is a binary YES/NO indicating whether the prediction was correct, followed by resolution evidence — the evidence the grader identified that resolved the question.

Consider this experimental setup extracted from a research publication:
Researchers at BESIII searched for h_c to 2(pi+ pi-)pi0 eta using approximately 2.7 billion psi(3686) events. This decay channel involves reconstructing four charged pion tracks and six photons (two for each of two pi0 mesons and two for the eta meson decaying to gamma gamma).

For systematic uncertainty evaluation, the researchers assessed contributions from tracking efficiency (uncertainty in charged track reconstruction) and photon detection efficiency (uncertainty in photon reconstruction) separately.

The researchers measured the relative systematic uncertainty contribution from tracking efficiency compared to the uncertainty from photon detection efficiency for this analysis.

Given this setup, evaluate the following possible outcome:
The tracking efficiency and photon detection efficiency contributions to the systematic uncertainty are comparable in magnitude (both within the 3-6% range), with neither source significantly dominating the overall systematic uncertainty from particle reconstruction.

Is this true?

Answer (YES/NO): NO